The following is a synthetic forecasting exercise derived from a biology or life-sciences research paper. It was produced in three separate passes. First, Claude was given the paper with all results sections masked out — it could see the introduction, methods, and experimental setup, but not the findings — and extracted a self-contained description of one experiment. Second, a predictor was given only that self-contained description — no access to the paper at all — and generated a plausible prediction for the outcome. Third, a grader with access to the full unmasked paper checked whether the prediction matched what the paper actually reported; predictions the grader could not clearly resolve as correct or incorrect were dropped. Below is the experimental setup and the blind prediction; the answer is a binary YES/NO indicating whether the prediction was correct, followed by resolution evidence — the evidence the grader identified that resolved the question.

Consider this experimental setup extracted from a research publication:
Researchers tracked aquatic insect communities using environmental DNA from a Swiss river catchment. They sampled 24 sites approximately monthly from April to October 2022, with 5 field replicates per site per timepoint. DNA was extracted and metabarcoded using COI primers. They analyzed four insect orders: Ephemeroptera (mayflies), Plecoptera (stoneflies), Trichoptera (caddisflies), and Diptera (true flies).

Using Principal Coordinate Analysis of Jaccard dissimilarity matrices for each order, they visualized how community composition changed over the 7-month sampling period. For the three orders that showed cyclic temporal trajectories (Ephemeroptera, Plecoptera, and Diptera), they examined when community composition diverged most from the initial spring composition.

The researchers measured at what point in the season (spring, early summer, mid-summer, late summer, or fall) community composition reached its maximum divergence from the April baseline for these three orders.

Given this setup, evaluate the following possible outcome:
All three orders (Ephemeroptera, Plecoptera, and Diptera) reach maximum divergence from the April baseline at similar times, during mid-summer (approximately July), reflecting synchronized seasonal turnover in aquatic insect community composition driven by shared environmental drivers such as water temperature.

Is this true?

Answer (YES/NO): NO